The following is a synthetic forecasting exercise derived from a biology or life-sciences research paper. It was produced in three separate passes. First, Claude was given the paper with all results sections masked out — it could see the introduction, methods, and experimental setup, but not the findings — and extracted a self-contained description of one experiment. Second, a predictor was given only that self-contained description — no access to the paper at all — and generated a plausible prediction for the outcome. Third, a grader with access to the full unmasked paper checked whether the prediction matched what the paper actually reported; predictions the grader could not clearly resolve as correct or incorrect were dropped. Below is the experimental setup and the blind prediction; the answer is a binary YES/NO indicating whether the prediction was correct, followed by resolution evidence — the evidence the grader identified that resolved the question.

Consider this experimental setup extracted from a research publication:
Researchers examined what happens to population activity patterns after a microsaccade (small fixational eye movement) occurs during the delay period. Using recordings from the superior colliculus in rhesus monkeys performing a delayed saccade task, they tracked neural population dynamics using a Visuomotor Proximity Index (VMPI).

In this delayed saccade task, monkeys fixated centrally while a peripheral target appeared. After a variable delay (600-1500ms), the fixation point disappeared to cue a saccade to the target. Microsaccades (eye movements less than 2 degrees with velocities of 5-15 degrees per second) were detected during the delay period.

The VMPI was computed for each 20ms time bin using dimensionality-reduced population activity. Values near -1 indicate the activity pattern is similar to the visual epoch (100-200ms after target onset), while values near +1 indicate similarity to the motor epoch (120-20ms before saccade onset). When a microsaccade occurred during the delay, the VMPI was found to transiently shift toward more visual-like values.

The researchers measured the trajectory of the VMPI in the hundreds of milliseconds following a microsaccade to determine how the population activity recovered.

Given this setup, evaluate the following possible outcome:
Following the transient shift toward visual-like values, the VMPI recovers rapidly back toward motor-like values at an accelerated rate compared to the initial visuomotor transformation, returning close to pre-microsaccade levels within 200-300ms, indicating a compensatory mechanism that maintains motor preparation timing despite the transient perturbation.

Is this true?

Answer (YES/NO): NO